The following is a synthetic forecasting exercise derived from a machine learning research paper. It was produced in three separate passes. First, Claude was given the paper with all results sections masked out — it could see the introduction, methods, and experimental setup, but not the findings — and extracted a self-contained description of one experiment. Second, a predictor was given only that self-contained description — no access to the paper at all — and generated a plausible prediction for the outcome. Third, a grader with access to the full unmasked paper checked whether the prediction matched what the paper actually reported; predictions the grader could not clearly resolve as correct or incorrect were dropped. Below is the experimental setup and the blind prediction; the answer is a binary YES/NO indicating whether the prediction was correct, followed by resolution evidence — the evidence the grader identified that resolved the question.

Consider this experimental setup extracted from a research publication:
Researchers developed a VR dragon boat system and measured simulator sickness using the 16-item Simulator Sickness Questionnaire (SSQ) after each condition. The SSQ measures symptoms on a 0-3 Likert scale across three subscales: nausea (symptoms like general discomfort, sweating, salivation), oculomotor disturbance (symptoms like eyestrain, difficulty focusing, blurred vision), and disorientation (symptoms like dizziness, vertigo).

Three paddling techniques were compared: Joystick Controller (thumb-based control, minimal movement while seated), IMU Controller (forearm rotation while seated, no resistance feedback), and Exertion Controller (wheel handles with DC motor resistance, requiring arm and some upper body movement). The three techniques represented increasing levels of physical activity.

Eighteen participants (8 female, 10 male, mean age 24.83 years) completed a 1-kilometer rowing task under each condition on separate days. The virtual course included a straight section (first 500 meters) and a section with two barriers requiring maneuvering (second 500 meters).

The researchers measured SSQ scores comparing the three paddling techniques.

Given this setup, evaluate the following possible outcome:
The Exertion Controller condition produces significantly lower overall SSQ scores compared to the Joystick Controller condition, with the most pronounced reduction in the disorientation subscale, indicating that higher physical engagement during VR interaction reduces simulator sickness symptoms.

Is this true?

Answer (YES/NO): NO